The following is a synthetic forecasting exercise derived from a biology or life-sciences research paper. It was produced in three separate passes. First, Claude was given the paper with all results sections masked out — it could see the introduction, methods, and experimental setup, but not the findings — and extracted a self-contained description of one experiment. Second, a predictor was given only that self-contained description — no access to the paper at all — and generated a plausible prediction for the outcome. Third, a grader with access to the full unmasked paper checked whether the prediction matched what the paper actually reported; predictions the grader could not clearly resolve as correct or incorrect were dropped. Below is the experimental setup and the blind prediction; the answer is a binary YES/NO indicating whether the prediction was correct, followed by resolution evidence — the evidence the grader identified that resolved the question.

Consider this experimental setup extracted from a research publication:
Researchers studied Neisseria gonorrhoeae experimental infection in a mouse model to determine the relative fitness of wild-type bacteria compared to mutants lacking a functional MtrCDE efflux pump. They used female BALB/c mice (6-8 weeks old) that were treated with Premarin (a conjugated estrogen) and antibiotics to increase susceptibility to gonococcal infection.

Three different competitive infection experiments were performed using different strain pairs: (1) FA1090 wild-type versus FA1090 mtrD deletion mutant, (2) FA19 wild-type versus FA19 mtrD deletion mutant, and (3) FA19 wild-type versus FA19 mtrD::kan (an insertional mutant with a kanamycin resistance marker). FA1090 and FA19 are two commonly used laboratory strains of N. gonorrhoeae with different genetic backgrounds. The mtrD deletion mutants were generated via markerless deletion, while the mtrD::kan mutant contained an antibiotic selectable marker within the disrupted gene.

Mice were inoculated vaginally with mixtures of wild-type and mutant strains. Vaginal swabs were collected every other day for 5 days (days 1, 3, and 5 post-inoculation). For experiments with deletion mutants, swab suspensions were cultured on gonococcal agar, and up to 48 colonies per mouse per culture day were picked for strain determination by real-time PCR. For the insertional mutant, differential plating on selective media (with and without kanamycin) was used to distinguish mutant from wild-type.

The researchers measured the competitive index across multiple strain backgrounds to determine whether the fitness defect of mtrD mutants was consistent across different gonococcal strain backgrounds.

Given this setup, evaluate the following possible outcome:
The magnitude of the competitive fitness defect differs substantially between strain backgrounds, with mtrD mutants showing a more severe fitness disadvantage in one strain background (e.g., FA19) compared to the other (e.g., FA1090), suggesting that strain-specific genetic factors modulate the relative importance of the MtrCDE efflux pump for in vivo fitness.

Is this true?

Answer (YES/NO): YES